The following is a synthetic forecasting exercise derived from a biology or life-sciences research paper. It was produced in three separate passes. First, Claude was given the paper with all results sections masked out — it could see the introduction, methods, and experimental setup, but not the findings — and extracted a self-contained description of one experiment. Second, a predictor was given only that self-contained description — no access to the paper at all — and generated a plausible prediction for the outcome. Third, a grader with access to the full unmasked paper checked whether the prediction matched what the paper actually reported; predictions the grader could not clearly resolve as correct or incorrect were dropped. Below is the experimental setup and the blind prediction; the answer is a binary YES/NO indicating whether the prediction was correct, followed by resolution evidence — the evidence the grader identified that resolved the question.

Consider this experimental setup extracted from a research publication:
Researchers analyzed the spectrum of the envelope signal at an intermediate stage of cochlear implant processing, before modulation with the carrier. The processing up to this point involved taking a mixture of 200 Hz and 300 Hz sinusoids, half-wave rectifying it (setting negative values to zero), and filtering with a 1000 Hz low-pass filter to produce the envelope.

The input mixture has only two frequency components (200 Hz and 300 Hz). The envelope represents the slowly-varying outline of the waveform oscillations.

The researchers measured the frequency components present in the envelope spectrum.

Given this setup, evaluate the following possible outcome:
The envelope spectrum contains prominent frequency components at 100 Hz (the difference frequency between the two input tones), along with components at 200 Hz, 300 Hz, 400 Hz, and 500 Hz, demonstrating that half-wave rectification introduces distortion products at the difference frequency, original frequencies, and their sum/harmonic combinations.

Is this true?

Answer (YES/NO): YES